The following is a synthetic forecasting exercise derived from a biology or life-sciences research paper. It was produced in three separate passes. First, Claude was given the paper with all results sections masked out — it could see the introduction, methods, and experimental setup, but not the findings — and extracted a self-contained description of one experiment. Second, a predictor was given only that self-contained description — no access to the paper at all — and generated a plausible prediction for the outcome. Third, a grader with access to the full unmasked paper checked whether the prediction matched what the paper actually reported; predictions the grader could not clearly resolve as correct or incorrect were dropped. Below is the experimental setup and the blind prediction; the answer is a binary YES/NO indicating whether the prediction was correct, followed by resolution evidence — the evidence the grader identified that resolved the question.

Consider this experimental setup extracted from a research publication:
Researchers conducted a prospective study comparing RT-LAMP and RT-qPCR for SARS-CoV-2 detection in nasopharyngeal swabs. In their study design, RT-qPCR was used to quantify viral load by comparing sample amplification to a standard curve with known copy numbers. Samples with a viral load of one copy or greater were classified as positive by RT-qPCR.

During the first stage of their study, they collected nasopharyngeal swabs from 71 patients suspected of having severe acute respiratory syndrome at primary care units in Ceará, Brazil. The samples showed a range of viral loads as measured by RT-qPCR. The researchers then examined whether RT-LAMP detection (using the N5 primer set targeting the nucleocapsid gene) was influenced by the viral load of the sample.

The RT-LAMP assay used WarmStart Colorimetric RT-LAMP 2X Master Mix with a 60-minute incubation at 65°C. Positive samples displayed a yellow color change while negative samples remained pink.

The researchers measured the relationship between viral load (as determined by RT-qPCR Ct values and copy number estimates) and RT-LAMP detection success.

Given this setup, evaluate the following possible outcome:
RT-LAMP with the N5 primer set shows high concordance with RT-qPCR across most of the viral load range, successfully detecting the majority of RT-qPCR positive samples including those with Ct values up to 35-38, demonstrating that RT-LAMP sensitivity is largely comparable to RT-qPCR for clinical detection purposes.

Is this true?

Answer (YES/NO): NO